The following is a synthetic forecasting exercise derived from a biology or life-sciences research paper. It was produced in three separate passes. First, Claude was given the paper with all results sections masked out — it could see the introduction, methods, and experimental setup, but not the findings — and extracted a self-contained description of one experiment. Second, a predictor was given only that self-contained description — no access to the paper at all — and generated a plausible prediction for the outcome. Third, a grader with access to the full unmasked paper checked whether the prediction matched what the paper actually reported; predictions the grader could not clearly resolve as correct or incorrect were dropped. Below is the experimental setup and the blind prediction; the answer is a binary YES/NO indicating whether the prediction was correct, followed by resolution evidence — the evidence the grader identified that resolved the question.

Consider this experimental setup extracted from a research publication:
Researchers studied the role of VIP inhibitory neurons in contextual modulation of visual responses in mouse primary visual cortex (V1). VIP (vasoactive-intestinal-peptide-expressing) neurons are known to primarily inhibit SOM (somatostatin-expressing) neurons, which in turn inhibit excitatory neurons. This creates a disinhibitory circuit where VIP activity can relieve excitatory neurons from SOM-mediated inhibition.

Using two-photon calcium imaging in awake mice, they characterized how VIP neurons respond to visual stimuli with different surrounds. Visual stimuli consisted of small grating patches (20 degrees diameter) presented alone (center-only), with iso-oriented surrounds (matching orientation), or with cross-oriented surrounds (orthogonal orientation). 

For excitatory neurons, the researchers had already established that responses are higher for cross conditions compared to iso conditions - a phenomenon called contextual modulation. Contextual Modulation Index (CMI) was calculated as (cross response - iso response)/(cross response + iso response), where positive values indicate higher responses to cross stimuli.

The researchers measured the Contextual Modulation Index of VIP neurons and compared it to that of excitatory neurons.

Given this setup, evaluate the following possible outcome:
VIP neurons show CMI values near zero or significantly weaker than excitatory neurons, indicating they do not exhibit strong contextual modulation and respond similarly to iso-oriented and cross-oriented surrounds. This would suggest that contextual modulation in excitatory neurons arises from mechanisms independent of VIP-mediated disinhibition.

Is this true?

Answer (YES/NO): NO